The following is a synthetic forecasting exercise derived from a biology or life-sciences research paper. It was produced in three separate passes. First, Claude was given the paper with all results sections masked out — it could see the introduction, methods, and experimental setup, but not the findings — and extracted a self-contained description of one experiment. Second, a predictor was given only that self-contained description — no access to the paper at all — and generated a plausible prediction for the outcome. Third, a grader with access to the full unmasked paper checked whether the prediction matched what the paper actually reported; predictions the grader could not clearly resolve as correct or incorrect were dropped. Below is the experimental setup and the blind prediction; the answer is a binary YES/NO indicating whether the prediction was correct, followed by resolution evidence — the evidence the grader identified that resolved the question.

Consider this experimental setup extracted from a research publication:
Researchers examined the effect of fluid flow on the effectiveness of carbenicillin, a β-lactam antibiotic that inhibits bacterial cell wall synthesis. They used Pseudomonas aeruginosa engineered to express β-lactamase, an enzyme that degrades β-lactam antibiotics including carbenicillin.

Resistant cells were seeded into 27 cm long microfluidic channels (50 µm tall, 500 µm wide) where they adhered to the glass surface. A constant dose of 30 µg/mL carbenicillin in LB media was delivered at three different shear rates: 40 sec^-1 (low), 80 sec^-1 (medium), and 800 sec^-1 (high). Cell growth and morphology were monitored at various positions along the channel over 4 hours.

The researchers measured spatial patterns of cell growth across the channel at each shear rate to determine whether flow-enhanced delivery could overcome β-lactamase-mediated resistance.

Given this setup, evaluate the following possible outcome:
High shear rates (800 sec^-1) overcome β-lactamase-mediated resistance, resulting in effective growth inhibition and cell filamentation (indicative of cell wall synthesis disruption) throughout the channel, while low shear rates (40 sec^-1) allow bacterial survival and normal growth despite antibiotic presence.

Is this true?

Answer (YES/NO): YES